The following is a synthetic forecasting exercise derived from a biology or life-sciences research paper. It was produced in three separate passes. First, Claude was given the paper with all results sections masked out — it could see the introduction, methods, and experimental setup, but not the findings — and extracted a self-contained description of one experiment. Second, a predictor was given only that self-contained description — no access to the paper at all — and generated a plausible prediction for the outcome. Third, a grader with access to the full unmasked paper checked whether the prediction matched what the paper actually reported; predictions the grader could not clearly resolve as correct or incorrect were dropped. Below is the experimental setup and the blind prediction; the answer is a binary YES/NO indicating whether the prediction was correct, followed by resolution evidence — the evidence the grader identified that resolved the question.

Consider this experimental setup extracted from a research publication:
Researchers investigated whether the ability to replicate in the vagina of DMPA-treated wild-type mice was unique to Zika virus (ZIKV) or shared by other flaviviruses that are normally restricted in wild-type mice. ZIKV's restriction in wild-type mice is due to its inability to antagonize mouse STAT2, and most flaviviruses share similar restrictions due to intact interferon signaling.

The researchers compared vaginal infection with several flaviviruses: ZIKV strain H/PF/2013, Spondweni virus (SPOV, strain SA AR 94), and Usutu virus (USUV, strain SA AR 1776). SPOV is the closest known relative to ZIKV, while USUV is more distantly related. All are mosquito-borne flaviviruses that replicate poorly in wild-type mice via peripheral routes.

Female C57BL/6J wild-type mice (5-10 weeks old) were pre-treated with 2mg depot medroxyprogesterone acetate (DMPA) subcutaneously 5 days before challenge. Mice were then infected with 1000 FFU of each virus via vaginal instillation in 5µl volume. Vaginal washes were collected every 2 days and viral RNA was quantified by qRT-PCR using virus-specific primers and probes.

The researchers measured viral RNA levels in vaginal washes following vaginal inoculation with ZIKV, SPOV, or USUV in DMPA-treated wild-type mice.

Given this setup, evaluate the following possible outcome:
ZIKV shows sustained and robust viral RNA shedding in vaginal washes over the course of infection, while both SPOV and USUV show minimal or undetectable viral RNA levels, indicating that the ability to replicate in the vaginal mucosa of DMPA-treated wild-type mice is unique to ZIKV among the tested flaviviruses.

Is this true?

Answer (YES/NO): NO